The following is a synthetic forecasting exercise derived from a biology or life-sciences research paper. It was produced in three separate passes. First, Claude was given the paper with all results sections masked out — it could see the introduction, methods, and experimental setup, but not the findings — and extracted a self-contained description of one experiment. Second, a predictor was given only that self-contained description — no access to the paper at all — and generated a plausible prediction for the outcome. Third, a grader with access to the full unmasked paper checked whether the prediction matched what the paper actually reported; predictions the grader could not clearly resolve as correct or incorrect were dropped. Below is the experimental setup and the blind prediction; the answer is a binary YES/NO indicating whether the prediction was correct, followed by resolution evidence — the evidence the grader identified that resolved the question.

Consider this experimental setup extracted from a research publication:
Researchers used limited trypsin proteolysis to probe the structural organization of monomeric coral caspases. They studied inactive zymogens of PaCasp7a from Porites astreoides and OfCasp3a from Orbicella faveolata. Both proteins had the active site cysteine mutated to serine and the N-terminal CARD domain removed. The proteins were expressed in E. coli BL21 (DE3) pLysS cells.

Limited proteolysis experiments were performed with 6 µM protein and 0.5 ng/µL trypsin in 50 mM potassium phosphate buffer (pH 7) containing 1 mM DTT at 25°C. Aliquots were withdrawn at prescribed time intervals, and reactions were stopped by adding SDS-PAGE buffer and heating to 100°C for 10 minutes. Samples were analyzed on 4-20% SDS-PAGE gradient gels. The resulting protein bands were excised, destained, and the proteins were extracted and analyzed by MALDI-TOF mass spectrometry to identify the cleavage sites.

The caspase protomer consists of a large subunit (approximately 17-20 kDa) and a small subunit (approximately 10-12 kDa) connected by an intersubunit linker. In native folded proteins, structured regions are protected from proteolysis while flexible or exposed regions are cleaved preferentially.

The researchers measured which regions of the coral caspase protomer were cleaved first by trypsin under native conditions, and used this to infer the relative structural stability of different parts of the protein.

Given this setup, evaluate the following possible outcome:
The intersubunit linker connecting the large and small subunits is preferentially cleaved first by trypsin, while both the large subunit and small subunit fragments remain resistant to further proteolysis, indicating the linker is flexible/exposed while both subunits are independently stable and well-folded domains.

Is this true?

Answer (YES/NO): NO